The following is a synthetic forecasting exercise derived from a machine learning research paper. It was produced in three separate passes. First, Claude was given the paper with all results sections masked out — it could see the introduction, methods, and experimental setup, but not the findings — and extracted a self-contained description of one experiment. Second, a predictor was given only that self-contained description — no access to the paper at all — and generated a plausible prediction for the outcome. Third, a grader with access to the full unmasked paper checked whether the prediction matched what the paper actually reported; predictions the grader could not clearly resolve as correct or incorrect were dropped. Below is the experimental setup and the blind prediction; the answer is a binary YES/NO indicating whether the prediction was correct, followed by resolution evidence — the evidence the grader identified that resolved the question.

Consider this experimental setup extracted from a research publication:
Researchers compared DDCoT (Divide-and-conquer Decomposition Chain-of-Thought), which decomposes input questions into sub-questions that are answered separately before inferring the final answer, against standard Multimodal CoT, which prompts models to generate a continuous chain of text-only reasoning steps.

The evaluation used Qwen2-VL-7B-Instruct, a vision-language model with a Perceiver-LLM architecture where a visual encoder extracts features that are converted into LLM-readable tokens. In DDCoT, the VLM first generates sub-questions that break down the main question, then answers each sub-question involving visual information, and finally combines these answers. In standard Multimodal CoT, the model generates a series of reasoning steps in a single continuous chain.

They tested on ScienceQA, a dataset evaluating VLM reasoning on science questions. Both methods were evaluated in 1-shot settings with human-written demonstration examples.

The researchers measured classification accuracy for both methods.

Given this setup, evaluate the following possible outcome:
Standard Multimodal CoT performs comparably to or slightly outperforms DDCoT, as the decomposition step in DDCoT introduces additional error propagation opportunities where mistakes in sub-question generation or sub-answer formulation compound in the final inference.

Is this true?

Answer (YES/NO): NO